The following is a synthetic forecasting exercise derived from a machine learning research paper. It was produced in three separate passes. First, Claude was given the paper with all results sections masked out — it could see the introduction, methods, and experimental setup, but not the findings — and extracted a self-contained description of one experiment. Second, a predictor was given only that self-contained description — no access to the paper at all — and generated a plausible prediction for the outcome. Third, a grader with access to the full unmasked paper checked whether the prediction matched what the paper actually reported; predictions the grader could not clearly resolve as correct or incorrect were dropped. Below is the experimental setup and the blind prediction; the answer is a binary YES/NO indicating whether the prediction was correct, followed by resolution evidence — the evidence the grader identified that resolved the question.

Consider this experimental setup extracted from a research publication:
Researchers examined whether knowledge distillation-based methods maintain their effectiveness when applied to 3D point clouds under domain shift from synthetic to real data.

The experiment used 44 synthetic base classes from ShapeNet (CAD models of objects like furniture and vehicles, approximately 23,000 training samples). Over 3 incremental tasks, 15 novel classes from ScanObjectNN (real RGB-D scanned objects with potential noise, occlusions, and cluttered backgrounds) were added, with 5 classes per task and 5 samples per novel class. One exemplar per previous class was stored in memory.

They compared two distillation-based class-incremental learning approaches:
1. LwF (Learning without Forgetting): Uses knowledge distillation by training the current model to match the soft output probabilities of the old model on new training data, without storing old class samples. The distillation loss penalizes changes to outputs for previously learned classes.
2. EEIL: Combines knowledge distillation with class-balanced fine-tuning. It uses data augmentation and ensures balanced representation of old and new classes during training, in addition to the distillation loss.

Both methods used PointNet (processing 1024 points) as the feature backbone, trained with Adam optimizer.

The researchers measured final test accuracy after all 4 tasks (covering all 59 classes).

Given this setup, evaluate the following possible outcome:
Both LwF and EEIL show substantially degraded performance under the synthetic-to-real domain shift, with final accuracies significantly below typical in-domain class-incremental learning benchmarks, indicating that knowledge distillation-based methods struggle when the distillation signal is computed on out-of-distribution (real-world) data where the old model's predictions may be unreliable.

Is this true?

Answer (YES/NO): NO